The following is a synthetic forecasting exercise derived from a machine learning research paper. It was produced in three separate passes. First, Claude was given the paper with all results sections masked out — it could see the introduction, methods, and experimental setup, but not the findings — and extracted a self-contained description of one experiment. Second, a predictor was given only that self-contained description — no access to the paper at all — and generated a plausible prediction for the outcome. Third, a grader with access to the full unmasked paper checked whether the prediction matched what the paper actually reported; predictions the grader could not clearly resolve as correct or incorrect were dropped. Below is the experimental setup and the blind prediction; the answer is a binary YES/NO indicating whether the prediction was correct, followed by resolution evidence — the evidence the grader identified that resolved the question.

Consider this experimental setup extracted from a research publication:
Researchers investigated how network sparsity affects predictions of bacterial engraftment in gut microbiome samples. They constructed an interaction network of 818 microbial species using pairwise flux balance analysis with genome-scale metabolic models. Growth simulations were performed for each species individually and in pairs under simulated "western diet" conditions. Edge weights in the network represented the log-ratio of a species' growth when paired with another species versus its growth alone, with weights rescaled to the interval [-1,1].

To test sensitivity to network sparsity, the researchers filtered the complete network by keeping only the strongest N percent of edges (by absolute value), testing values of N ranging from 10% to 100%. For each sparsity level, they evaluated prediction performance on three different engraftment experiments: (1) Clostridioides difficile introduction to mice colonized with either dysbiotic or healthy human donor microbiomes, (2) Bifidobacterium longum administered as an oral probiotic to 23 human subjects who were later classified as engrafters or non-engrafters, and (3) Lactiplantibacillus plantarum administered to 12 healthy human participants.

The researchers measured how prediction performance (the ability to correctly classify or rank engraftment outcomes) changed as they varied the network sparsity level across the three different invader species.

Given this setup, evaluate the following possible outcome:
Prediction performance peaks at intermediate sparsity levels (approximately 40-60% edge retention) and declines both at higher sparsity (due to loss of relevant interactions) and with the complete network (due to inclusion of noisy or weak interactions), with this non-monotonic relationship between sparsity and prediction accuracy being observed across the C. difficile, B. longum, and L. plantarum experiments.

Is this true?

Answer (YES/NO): NO